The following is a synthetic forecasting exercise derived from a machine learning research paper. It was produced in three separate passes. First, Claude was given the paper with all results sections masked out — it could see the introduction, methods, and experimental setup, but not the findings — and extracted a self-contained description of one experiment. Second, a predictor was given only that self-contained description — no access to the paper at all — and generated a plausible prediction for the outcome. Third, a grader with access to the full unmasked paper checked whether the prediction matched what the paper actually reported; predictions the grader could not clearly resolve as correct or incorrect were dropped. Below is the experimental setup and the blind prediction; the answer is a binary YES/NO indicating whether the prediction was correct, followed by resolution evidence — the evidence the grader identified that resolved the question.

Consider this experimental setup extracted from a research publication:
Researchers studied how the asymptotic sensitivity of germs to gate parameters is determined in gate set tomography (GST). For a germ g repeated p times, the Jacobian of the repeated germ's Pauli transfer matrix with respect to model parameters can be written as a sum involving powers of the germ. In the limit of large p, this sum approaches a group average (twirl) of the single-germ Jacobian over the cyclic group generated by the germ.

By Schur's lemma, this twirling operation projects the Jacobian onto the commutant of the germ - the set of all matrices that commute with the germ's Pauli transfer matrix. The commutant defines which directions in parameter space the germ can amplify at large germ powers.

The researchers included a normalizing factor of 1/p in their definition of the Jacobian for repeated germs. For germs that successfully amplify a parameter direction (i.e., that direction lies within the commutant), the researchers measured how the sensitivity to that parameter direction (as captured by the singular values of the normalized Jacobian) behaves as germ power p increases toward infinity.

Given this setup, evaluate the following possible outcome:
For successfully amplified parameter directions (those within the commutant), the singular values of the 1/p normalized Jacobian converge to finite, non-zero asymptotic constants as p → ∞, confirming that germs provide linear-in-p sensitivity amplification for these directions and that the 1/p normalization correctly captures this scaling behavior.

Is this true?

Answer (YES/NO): YES